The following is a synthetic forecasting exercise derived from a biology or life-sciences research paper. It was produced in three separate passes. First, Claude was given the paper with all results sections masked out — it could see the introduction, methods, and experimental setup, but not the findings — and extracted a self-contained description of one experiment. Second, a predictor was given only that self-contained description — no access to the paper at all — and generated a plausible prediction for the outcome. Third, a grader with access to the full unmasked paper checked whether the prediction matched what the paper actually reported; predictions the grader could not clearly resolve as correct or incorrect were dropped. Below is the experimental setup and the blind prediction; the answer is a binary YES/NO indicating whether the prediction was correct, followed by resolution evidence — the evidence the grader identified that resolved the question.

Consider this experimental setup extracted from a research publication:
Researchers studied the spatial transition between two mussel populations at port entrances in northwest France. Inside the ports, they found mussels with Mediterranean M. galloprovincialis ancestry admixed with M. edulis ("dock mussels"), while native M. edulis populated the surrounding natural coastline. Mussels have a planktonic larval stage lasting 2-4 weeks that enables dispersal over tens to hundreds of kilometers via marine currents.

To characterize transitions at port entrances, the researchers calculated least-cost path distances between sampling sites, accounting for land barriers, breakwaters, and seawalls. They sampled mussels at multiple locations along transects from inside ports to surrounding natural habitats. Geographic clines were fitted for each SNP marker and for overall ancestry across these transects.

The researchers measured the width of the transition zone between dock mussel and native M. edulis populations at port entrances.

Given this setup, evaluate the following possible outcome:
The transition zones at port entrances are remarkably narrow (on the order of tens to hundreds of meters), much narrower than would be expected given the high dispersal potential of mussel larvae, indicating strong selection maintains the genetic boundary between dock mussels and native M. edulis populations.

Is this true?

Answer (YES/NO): NO